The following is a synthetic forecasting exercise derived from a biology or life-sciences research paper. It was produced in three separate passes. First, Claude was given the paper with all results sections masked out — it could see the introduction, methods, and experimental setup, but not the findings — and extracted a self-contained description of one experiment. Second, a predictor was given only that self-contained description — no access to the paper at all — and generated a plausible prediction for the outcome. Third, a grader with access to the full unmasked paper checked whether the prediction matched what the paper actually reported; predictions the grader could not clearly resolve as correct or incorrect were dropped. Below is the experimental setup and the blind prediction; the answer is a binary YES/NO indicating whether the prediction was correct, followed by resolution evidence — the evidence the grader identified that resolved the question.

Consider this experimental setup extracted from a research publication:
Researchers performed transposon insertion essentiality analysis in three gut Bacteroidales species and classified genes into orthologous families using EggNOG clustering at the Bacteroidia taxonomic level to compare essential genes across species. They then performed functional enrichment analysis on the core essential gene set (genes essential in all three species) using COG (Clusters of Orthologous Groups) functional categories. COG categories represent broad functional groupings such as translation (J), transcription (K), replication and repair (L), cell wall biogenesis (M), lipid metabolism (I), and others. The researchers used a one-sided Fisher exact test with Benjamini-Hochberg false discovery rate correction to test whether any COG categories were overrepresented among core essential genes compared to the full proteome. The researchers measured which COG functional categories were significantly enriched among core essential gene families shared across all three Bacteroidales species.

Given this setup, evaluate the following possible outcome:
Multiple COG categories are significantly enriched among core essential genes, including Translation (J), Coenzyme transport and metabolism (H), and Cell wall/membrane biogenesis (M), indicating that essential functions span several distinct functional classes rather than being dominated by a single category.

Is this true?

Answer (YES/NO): NO